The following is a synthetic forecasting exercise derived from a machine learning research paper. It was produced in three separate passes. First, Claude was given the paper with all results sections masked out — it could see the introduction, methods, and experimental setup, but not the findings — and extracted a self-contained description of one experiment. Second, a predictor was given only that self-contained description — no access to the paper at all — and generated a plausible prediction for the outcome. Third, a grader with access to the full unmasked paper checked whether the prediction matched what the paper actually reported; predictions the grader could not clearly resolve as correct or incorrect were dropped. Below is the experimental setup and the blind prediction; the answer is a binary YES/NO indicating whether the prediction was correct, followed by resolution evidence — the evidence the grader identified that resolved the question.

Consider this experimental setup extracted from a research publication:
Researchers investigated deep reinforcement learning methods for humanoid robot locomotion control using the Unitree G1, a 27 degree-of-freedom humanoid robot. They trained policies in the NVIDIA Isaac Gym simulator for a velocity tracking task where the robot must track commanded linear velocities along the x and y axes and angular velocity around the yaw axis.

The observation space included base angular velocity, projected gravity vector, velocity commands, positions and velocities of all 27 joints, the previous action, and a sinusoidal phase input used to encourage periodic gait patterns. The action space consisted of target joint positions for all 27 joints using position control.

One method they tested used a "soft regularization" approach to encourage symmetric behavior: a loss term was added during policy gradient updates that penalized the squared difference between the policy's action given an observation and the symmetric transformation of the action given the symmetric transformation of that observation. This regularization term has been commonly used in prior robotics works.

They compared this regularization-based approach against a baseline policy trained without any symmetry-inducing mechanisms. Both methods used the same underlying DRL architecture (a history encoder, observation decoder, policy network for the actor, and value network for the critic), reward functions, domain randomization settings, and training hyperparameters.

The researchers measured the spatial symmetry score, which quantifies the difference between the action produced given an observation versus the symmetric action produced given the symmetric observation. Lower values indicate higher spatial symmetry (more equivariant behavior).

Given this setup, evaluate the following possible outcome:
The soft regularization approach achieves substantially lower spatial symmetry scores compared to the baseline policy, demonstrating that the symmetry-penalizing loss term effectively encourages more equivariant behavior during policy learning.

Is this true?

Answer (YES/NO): YES